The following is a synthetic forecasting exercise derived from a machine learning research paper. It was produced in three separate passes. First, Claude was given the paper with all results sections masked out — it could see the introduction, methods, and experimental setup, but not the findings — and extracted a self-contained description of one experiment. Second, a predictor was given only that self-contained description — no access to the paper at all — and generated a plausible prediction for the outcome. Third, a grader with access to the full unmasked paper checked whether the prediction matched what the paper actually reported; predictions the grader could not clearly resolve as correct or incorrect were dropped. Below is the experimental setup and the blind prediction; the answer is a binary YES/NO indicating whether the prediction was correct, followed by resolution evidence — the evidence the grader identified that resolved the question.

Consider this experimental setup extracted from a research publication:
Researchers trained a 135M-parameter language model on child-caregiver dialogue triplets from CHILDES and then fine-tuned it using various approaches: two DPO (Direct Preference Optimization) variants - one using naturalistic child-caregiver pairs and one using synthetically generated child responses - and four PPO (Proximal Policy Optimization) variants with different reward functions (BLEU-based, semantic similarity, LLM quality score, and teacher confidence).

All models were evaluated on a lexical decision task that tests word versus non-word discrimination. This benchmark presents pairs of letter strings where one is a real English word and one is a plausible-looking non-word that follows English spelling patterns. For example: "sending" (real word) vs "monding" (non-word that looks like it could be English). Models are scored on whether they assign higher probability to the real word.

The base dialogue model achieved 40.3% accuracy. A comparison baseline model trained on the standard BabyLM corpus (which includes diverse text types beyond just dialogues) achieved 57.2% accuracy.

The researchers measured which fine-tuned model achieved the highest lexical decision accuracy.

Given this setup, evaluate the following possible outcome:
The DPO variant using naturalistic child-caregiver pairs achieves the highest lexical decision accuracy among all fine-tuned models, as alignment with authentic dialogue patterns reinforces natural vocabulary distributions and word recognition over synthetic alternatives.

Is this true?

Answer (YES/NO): NO